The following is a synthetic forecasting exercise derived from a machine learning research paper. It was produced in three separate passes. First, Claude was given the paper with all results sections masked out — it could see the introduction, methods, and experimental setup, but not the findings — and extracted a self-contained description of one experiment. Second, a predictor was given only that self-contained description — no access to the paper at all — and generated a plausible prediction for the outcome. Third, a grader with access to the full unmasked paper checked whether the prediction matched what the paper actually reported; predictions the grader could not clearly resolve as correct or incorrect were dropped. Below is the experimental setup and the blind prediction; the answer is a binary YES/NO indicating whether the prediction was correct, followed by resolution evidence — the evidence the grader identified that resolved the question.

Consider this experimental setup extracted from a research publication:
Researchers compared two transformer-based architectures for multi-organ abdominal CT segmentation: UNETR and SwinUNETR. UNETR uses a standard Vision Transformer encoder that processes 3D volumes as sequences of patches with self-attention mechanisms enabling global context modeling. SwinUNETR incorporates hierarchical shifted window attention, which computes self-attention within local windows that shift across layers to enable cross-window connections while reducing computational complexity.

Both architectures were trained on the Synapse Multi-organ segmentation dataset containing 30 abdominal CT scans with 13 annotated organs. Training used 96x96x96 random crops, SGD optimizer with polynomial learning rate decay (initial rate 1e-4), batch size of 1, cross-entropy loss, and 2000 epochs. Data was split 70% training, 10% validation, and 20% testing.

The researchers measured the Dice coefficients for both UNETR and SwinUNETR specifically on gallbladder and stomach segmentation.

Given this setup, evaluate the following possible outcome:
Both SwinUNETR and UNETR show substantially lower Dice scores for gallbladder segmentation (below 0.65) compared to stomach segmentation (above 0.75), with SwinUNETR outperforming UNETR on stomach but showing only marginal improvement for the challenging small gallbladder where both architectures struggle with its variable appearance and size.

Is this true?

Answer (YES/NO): NO